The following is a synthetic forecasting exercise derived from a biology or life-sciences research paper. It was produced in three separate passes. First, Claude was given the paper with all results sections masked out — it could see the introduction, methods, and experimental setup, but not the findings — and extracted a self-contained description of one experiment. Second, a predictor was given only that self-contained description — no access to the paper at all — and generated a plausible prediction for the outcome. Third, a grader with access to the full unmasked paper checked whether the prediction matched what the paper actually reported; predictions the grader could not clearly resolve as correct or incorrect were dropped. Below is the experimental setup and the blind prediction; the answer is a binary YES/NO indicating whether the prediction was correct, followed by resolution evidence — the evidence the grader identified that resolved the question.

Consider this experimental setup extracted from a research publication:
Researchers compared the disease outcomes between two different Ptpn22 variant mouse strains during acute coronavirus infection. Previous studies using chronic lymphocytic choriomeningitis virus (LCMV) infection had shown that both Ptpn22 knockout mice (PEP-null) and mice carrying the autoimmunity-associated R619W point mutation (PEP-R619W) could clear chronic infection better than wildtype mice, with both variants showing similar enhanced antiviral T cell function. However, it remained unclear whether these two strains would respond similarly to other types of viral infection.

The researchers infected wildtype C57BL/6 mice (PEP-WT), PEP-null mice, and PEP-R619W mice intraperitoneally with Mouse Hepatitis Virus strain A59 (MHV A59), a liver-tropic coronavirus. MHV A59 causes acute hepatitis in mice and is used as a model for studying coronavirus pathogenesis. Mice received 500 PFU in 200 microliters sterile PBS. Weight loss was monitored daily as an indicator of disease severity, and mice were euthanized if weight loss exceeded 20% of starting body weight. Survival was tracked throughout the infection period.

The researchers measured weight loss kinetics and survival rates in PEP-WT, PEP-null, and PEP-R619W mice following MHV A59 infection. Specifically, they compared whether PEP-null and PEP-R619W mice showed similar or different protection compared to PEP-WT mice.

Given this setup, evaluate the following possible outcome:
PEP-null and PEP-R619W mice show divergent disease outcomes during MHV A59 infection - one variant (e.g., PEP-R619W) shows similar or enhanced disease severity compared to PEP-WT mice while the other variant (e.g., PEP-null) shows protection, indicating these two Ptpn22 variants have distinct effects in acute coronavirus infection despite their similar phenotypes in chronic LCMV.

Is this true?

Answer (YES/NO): NO